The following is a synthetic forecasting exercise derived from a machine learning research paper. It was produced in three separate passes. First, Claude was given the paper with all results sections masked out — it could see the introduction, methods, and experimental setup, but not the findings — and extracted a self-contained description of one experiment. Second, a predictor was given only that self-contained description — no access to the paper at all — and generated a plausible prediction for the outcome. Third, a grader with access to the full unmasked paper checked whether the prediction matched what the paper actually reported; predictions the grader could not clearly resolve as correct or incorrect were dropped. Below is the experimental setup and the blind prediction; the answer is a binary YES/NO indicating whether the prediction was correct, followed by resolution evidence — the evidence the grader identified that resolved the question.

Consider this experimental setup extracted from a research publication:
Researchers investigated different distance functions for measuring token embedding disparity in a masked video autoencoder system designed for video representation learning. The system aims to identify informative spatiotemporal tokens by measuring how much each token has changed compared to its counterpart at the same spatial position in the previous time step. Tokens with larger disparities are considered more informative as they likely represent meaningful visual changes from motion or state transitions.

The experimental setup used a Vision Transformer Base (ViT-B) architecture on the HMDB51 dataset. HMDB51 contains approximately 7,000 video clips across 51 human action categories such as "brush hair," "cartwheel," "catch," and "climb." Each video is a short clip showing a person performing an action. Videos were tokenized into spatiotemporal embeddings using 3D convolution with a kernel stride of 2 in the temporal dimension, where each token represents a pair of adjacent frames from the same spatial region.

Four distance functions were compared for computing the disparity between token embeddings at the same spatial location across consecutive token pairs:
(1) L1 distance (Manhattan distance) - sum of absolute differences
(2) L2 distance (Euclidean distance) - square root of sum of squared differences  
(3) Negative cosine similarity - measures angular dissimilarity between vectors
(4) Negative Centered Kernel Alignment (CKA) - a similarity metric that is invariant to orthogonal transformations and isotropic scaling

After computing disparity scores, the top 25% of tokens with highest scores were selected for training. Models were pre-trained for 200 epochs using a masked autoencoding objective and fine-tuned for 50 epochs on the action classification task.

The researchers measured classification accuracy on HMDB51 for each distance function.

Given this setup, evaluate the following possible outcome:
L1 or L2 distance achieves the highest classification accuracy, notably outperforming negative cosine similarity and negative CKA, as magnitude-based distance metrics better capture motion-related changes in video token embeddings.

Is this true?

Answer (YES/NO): YES